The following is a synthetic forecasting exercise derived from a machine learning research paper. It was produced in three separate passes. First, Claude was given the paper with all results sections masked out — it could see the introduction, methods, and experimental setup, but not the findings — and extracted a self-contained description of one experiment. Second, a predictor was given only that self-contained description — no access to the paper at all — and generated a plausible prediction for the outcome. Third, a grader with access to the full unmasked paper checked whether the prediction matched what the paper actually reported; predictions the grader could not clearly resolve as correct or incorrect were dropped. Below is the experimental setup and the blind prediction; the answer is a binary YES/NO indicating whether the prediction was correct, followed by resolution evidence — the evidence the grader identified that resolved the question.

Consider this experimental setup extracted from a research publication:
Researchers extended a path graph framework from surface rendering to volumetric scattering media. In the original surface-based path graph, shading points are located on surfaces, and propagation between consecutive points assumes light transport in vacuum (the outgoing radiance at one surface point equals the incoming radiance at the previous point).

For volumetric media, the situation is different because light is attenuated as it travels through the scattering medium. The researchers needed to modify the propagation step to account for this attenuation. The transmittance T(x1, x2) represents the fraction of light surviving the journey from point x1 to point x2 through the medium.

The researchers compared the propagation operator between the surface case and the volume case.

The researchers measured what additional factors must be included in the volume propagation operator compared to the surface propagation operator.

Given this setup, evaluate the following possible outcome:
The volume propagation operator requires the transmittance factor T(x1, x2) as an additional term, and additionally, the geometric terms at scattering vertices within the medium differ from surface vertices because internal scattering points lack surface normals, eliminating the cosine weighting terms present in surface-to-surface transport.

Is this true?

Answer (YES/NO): NO